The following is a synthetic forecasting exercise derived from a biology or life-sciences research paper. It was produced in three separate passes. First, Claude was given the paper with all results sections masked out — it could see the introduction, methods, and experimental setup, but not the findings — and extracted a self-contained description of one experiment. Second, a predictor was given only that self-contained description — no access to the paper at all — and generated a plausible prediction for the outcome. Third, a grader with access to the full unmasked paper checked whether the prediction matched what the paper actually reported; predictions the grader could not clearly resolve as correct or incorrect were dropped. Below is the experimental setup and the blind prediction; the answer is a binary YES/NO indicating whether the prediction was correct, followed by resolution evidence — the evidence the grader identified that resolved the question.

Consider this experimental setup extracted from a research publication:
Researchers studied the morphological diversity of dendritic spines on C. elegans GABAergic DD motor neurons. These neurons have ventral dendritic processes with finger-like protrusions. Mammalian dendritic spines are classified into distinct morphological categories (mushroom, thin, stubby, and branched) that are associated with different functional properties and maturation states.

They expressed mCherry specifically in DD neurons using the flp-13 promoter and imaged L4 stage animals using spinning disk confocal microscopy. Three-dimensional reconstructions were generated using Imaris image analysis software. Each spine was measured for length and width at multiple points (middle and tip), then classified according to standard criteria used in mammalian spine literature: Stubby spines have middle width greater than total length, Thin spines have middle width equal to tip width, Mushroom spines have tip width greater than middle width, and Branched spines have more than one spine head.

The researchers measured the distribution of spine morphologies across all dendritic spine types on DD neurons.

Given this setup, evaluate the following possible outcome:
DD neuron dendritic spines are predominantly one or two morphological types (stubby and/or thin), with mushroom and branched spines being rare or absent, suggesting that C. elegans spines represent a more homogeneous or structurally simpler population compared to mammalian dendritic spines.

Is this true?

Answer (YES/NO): NO